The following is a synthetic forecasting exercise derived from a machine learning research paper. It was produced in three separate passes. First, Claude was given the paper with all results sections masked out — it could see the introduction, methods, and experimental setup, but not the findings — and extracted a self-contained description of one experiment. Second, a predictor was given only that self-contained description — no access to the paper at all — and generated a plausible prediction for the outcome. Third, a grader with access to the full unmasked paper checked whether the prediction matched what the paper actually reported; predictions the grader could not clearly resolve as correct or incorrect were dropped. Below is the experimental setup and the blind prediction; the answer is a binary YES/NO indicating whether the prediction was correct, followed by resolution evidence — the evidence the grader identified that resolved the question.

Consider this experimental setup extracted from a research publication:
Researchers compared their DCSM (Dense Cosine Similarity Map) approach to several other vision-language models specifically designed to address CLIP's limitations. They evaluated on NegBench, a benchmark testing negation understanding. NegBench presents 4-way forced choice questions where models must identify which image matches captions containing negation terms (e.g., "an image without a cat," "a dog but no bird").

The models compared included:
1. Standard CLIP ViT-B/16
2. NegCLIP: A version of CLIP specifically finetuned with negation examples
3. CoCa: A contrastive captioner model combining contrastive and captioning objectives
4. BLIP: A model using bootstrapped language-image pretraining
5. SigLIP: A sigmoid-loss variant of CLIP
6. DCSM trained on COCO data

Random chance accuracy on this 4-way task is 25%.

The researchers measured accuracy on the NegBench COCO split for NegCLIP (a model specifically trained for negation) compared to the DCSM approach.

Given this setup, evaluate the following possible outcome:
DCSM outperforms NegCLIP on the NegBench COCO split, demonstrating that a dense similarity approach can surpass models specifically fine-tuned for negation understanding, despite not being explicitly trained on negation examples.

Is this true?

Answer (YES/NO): NO